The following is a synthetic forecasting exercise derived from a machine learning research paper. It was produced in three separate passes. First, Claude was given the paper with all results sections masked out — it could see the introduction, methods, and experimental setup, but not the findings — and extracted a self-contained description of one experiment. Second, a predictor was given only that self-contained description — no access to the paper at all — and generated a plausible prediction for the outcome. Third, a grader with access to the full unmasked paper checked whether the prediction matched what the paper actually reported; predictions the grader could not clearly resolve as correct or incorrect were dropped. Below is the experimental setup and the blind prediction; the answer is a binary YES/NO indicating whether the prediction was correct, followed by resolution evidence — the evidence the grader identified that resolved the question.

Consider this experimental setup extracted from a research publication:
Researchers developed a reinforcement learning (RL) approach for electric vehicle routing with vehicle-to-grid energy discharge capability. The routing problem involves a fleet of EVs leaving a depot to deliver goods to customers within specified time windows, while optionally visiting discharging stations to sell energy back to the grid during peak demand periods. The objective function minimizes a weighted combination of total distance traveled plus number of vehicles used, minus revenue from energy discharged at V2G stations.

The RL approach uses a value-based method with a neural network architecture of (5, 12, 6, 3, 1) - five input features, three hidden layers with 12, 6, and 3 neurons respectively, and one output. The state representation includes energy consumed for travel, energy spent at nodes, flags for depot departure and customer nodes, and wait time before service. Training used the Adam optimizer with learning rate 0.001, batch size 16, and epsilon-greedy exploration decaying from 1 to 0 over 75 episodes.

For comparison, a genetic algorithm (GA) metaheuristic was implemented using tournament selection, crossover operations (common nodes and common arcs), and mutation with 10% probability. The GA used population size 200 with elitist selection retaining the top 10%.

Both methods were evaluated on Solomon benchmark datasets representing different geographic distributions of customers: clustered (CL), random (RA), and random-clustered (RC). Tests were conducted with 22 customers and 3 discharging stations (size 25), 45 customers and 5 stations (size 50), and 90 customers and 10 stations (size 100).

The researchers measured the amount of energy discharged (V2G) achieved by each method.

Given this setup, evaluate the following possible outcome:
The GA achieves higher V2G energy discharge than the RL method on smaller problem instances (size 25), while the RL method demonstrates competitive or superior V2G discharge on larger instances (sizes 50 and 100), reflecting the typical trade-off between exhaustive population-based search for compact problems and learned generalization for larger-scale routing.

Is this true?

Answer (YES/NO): NO